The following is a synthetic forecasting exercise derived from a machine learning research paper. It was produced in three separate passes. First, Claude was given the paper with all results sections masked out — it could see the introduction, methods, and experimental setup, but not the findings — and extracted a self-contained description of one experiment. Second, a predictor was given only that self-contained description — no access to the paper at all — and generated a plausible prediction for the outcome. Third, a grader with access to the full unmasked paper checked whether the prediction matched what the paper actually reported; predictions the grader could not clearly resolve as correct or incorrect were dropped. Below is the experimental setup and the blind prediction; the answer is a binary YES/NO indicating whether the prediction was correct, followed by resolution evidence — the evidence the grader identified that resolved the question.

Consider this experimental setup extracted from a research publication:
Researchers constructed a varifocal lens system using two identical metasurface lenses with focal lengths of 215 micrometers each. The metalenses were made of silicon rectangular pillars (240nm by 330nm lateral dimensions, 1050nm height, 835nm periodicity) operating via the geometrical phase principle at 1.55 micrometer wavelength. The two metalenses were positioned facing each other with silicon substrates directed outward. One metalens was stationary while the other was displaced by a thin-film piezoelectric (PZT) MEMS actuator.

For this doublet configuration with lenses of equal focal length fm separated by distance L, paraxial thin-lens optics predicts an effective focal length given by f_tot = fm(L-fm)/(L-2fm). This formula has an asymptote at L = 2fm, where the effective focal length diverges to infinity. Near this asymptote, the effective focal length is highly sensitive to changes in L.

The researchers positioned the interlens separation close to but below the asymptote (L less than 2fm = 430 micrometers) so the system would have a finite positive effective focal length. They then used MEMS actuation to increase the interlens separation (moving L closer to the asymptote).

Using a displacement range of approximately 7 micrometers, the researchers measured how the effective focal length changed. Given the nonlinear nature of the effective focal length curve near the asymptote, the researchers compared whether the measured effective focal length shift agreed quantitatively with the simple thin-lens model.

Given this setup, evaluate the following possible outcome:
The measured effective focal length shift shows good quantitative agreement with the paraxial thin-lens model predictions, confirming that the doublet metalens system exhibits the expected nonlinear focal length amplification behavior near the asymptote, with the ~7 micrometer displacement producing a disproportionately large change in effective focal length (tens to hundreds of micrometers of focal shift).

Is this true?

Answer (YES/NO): NO